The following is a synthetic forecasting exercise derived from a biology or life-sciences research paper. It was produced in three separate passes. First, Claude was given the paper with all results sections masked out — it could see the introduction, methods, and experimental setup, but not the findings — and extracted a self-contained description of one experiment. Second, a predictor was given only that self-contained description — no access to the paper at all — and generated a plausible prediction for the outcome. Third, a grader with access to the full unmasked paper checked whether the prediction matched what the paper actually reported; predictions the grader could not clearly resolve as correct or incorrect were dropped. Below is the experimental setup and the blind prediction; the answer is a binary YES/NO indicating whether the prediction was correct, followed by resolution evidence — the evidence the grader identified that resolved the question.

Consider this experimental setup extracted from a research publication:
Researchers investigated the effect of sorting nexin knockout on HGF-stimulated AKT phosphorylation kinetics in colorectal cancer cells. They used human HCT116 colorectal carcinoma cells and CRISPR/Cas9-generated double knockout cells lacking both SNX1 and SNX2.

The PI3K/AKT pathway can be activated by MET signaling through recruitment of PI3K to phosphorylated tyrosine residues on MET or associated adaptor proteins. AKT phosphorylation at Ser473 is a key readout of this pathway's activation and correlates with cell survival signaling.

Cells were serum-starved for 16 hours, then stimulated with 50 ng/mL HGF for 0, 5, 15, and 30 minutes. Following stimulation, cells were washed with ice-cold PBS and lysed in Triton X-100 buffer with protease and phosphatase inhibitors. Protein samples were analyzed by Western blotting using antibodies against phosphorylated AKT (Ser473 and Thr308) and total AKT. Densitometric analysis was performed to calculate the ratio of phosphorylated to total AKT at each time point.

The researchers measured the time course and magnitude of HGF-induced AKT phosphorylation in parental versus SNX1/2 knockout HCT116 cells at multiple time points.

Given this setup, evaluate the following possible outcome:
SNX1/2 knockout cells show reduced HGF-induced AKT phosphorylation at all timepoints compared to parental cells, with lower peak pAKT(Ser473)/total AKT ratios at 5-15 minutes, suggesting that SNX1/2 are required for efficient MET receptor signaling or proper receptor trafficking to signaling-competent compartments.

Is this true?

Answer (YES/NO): NO